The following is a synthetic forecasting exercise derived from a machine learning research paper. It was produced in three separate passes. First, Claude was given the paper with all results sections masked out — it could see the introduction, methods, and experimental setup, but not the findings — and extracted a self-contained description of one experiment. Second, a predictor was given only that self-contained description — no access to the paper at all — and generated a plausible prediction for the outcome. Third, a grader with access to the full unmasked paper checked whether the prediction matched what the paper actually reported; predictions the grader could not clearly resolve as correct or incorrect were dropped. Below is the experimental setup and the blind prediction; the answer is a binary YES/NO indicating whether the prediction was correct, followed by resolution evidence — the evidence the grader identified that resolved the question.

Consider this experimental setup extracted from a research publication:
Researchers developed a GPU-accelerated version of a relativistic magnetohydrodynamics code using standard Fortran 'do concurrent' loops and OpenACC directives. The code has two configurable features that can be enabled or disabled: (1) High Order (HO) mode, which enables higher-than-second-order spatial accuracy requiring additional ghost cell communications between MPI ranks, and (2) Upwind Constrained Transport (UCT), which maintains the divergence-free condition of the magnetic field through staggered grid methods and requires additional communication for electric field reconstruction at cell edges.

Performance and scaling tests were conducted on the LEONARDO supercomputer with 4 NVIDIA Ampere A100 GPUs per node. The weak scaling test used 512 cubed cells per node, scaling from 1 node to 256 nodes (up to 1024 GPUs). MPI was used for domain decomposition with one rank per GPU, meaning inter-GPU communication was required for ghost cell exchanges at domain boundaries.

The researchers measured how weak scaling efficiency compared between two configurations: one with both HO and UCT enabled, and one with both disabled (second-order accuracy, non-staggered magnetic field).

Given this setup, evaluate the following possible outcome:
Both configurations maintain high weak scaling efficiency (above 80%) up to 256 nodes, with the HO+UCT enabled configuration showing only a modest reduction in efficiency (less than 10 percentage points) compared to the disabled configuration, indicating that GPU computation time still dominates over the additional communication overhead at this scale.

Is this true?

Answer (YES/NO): NO